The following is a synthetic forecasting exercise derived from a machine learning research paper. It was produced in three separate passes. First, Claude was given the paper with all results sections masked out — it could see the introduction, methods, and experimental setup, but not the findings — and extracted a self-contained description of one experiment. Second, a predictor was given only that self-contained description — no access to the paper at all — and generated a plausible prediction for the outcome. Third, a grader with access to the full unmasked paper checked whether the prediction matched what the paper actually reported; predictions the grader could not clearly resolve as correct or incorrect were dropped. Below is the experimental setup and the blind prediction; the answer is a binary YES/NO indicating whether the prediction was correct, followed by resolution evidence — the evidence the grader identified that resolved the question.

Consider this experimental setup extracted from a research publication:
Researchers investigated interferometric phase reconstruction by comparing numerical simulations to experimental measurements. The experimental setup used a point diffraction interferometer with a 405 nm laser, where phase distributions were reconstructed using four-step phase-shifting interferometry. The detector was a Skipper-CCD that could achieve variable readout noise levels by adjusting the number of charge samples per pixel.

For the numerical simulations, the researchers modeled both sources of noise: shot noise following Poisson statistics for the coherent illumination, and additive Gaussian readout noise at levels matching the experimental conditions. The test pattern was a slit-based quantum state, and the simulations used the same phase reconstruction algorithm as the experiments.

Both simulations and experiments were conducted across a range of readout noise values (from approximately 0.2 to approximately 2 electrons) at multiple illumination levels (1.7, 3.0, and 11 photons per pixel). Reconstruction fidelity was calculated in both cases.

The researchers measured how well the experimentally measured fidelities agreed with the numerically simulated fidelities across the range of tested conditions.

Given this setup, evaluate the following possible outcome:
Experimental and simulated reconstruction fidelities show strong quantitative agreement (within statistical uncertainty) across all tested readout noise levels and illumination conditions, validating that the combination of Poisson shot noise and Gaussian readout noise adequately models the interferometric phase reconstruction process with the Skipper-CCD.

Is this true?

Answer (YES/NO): NO